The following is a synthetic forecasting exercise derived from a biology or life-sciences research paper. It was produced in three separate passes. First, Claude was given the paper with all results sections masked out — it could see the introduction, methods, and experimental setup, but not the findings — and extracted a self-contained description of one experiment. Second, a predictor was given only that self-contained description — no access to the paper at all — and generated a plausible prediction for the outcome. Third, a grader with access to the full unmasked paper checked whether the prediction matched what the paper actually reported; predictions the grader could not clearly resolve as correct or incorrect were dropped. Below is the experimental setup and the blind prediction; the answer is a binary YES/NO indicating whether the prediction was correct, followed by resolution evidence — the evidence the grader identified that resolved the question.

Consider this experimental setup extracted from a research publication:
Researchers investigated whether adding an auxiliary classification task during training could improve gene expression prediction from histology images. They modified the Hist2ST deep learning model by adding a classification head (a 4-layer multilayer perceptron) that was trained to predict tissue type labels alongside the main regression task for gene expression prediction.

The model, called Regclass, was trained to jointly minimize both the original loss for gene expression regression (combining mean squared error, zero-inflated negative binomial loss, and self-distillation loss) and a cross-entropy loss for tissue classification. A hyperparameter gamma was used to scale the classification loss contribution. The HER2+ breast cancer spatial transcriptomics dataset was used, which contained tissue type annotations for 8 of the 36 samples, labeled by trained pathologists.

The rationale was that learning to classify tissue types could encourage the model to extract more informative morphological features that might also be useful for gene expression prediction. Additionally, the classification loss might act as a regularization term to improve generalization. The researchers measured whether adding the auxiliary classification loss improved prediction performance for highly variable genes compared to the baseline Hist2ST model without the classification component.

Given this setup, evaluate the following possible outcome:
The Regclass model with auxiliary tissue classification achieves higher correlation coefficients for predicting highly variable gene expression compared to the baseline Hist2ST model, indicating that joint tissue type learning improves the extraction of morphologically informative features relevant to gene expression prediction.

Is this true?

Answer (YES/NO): NO